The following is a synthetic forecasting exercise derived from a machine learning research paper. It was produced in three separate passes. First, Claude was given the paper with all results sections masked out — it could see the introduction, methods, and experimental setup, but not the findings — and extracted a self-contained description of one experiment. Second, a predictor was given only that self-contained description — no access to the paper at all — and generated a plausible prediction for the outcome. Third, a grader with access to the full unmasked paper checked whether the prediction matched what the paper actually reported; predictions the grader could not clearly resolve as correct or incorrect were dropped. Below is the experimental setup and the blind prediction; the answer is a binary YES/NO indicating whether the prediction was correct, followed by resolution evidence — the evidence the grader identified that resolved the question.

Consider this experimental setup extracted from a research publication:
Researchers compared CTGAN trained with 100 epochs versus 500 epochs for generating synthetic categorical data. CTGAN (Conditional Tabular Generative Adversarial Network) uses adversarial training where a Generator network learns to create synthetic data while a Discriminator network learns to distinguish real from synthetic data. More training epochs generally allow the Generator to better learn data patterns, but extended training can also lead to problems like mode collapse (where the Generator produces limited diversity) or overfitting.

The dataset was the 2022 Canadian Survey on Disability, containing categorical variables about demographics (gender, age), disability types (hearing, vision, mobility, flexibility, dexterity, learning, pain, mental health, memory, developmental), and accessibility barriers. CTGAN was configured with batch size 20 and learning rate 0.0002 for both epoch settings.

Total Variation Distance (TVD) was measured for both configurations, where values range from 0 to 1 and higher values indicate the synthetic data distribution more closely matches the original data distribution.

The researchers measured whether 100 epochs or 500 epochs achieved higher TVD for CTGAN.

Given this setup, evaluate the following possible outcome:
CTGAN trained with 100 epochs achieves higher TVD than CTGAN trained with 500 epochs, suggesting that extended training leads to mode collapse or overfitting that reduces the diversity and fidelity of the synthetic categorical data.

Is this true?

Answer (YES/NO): YES